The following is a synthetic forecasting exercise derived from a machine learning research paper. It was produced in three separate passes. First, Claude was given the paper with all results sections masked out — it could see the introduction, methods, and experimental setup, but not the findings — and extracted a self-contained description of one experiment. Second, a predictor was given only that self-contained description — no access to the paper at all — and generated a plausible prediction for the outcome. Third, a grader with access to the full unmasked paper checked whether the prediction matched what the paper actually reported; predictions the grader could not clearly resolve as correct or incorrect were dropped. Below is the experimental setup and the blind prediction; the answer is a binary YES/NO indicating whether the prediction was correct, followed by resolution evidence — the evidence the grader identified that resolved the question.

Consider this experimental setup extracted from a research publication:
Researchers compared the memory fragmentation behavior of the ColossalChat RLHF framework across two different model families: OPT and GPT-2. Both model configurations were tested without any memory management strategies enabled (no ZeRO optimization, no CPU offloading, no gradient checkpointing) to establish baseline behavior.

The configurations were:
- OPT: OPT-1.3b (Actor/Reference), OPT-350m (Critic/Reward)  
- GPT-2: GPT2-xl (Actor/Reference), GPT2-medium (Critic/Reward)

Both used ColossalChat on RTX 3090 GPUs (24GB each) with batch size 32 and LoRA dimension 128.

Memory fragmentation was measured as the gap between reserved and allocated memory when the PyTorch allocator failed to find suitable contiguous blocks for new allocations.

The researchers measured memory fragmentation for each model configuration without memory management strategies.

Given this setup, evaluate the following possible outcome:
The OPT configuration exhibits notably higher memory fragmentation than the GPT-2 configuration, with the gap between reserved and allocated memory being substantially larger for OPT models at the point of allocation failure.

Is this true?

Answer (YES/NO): NO